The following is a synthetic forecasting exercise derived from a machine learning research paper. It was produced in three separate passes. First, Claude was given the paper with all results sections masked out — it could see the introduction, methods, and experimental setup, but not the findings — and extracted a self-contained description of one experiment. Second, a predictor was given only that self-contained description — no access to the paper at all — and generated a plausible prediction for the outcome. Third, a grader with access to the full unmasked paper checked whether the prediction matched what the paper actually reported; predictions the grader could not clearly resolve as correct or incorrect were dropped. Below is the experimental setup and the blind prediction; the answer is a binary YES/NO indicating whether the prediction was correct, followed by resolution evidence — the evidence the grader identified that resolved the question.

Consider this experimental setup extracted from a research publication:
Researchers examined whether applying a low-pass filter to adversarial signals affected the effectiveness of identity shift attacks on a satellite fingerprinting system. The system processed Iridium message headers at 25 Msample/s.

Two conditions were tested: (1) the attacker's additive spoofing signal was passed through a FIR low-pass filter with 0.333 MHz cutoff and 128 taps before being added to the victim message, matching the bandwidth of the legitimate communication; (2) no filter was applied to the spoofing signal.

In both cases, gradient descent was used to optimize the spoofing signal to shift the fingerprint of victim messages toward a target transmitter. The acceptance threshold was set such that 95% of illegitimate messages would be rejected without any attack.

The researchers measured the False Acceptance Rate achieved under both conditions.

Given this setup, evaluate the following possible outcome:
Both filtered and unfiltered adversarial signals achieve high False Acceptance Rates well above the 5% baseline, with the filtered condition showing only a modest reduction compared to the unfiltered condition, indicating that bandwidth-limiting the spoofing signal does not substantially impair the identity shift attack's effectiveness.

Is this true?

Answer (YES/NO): NO